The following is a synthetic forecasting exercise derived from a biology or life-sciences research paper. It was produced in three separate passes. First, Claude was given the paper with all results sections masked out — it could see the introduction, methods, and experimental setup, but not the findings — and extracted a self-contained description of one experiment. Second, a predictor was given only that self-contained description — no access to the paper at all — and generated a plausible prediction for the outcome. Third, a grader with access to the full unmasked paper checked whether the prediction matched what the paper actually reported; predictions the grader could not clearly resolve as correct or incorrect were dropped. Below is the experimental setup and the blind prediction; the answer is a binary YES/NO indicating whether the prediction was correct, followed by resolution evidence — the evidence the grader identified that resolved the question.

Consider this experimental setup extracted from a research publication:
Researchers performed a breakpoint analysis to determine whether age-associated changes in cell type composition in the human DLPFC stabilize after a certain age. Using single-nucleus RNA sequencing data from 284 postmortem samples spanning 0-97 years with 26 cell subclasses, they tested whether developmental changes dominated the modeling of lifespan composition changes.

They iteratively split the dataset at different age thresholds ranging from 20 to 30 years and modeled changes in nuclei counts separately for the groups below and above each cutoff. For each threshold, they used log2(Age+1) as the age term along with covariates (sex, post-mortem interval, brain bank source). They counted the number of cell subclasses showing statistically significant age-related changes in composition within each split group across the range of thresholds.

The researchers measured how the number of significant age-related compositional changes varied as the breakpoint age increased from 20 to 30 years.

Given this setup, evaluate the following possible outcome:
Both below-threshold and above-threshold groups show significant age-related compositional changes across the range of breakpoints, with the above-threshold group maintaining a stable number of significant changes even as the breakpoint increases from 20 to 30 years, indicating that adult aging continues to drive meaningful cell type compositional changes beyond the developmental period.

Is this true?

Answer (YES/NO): NO